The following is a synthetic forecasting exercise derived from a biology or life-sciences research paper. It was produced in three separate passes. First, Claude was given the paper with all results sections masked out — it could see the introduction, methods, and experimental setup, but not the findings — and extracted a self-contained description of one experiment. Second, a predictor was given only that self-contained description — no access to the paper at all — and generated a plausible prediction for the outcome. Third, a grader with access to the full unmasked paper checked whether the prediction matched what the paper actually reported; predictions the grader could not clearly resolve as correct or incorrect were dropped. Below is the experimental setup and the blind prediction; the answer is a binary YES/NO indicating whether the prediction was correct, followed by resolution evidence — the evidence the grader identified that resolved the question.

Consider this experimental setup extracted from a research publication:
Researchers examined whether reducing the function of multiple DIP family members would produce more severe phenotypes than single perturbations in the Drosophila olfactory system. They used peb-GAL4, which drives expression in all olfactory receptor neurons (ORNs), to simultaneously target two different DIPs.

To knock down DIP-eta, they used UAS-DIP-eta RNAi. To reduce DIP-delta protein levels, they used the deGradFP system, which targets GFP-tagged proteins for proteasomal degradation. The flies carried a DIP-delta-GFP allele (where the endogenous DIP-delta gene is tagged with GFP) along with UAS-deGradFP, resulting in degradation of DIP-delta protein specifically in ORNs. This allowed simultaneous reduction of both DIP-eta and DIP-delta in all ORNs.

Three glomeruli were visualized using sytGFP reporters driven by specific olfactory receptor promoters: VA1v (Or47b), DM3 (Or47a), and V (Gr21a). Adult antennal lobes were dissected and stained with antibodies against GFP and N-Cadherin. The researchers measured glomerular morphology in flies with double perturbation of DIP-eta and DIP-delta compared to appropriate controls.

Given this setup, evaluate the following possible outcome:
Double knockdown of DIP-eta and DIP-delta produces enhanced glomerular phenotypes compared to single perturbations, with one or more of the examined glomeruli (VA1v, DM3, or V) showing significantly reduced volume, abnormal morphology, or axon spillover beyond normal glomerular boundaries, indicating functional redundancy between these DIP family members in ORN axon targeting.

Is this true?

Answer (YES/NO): YES